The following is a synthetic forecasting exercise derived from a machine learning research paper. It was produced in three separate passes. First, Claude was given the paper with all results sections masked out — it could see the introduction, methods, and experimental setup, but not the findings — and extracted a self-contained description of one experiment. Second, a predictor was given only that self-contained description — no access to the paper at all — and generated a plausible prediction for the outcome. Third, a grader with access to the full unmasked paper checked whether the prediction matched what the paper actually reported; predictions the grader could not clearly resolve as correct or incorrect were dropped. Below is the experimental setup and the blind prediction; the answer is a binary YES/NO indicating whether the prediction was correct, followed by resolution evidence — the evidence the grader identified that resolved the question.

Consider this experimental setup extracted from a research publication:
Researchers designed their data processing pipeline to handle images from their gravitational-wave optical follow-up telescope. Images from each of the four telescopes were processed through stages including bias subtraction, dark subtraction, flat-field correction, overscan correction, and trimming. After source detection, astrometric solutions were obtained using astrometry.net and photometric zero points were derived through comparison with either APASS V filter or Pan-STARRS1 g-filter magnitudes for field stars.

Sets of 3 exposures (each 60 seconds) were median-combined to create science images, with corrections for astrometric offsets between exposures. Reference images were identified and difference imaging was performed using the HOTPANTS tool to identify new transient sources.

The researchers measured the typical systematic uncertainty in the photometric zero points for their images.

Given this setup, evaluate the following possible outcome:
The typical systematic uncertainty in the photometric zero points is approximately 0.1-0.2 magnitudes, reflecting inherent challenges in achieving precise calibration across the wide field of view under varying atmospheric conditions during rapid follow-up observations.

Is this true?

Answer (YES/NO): NO